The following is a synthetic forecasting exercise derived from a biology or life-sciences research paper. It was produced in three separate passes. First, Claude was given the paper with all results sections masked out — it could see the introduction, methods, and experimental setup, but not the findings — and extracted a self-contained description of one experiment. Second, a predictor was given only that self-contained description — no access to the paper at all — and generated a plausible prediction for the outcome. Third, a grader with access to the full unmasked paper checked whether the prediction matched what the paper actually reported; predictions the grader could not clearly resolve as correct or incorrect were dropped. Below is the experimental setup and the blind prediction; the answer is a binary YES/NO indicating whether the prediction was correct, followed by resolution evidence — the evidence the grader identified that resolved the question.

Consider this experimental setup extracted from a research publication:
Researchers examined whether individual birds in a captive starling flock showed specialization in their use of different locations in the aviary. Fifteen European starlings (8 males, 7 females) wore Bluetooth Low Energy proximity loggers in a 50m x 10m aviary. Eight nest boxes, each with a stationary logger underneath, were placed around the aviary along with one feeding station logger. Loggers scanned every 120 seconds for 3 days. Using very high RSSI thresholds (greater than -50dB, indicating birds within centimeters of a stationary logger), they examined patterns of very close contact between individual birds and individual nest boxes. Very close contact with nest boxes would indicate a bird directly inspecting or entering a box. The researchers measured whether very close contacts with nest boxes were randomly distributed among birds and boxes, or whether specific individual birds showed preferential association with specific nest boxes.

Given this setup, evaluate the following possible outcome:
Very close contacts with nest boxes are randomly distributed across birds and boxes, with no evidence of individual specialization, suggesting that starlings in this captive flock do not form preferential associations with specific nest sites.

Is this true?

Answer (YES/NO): NO